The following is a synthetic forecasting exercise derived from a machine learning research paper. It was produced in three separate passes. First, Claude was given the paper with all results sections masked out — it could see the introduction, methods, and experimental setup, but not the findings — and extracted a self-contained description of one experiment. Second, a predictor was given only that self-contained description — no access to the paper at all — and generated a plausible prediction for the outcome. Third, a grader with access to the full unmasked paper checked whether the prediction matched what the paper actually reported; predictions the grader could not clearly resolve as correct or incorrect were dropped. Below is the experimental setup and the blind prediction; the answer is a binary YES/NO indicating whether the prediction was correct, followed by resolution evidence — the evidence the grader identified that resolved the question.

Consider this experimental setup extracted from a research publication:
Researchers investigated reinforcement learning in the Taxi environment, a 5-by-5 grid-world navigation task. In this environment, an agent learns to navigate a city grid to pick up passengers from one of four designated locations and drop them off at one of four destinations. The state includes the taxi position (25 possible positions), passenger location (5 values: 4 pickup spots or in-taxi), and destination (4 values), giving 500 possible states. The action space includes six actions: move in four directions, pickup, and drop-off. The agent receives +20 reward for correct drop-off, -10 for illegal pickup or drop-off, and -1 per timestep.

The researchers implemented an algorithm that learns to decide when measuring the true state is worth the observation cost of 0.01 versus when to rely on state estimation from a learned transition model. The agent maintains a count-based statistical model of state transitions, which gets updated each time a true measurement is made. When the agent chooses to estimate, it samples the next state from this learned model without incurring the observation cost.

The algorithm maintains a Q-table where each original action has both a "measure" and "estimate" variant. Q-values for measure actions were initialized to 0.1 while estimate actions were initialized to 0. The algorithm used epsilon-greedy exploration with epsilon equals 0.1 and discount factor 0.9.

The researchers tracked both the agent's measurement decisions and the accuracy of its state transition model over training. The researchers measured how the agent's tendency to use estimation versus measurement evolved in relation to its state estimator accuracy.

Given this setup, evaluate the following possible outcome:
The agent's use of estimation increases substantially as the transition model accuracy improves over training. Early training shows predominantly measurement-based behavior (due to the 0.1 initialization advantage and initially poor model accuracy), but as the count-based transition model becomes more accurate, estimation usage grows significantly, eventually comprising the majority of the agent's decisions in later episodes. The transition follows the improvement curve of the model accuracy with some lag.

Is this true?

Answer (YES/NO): NO